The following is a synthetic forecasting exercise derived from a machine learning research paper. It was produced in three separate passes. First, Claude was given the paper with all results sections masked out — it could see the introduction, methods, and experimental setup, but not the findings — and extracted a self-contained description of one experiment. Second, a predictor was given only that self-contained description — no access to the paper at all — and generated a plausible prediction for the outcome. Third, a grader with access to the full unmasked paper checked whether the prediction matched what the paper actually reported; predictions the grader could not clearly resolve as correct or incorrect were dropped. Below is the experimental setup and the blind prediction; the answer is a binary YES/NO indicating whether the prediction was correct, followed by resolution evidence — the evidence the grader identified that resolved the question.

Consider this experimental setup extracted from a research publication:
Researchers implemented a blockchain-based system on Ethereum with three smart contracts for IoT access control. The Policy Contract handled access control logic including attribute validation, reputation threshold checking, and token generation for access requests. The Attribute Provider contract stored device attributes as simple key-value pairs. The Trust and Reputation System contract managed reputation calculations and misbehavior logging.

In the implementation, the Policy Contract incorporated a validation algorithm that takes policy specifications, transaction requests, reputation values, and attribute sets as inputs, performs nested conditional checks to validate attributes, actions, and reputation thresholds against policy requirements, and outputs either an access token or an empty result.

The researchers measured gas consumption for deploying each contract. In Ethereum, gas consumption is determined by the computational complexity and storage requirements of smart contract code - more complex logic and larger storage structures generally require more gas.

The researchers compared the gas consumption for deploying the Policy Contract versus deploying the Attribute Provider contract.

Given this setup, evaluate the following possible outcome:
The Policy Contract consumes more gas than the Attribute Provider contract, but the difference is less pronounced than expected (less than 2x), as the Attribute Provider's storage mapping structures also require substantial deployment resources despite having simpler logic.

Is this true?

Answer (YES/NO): NO